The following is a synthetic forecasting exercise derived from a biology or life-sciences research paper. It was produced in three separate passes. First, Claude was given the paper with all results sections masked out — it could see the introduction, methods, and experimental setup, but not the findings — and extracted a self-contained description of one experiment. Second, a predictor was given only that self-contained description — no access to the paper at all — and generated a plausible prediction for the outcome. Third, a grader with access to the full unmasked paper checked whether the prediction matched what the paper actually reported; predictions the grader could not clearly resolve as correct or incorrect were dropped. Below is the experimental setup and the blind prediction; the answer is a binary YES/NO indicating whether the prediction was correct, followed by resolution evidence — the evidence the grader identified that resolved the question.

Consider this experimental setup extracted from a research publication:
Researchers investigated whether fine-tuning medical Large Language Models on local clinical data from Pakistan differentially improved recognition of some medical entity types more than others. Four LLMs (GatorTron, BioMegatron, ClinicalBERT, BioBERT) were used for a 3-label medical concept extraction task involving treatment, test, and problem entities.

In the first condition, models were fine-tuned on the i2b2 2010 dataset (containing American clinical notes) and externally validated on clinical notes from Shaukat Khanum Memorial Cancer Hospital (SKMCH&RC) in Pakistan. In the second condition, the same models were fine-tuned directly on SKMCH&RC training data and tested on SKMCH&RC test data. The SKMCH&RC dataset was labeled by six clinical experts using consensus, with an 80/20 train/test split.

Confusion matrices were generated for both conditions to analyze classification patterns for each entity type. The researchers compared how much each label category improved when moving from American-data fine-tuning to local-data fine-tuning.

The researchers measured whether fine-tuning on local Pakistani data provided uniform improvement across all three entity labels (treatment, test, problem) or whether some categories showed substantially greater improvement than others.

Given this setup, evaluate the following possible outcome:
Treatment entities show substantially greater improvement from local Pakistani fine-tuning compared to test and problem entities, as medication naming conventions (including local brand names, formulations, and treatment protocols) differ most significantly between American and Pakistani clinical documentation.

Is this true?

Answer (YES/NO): NO